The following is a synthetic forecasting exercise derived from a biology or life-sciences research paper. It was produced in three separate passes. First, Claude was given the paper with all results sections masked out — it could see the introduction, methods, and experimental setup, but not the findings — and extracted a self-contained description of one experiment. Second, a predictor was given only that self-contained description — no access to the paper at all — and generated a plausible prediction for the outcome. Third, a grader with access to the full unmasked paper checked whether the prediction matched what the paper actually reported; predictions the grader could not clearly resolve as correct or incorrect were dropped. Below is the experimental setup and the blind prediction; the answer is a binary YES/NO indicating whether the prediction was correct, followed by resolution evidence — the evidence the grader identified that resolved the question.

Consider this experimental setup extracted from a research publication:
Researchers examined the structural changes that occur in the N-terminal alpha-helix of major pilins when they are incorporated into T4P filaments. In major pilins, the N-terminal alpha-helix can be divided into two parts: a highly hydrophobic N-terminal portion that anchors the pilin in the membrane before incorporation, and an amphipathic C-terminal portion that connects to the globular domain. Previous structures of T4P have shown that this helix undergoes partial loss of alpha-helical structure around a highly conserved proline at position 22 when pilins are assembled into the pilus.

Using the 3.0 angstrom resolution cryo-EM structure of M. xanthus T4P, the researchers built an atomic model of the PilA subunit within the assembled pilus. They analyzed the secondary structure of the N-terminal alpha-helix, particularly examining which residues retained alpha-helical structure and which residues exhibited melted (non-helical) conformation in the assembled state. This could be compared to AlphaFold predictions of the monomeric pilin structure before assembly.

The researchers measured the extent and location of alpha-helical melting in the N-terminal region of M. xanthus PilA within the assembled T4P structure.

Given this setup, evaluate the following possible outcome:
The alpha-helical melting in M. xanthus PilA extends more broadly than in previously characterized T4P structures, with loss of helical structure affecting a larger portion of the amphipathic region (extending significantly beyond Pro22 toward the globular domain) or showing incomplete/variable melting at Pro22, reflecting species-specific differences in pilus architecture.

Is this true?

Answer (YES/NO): NO